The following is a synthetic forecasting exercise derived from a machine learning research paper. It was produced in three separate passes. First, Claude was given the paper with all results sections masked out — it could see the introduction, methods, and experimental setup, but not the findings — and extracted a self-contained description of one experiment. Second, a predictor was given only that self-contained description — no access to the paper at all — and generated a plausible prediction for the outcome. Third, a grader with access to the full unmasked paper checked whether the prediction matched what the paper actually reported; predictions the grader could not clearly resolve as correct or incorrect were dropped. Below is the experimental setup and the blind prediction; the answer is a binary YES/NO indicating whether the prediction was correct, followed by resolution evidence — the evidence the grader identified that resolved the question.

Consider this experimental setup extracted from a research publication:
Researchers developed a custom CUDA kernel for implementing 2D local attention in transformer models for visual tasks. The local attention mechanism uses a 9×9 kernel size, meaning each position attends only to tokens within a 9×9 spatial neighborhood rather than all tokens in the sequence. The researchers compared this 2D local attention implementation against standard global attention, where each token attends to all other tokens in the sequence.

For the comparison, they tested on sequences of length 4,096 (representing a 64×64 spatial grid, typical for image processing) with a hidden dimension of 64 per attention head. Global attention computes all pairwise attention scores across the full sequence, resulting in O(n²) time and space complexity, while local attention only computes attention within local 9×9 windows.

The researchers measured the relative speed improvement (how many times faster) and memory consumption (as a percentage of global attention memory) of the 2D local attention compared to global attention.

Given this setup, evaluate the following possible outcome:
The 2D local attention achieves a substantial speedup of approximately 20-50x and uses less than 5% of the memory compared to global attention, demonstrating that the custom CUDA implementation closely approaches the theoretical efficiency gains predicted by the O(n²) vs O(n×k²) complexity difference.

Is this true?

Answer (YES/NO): YES